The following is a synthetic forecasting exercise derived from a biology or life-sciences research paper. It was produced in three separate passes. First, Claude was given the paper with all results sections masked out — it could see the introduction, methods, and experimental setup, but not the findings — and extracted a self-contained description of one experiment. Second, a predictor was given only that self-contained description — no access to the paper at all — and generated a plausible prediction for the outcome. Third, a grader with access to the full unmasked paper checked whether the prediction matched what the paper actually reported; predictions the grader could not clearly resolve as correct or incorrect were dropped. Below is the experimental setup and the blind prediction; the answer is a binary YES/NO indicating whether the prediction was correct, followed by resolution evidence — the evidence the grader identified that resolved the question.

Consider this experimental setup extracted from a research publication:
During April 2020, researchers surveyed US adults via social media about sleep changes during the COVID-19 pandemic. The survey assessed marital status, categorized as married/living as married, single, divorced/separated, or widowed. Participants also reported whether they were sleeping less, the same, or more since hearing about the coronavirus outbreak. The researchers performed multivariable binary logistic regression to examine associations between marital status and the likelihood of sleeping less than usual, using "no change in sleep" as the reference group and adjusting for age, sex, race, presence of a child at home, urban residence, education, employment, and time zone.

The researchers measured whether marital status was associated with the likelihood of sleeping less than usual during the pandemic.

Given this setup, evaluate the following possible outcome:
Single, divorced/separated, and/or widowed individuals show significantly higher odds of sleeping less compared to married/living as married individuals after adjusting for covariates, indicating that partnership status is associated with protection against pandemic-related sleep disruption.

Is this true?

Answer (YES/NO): NO